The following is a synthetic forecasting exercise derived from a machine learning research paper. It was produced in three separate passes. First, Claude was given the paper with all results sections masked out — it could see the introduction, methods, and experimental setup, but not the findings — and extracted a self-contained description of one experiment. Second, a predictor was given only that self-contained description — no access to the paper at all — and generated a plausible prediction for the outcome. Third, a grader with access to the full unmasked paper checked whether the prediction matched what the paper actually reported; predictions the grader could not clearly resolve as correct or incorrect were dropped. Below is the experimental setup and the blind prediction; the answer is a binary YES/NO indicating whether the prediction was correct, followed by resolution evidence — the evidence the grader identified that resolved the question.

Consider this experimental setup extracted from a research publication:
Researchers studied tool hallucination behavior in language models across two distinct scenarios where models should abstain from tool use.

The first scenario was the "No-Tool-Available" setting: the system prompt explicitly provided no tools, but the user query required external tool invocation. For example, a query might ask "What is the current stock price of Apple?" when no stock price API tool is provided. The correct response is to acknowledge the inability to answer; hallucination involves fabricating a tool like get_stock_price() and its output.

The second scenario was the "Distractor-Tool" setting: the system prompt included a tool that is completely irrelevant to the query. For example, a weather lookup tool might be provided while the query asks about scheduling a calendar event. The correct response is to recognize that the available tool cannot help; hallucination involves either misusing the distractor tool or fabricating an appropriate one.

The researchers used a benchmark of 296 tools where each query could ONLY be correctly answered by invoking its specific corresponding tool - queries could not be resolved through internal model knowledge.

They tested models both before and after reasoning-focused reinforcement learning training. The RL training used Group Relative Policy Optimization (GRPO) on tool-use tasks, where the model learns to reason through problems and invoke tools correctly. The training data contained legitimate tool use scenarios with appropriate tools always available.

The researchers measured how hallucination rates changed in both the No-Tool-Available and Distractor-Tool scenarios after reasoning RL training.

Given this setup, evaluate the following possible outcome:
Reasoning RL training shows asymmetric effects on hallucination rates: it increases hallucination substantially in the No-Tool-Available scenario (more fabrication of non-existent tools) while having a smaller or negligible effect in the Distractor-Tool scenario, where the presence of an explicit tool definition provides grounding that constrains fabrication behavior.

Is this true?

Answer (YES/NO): NO